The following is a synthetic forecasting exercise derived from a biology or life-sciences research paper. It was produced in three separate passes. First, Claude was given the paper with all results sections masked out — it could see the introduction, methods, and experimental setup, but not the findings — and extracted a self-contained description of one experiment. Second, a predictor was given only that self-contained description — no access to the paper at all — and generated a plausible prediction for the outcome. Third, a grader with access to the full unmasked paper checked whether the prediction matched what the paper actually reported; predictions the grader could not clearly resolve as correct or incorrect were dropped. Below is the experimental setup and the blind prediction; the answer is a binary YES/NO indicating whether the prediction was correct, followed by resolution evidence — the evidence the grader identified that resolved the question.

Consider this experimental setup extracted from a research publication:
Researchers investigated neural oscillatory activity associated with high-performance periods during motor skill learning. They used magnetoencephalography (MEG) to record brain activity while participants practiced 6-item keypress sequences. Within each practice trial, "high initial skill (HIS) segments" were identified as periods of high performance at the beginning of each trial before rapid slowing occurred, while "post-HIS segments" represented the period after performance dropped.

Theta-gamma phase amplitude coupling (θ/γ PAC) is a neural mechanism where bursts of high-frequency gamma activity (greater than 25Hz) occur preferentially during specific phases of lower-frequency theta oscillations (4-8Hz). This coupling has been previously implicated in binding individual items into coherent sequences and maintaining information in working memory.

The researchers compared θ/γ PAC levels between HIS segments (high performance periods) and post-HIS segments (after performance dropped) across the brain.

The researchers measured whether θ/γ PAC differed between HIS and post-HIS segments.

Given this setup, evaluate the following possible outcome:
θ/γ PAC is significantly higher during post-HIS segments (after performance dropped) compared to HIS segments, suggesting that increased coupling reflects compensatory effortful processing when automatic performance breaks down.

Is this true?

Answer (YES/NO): NO